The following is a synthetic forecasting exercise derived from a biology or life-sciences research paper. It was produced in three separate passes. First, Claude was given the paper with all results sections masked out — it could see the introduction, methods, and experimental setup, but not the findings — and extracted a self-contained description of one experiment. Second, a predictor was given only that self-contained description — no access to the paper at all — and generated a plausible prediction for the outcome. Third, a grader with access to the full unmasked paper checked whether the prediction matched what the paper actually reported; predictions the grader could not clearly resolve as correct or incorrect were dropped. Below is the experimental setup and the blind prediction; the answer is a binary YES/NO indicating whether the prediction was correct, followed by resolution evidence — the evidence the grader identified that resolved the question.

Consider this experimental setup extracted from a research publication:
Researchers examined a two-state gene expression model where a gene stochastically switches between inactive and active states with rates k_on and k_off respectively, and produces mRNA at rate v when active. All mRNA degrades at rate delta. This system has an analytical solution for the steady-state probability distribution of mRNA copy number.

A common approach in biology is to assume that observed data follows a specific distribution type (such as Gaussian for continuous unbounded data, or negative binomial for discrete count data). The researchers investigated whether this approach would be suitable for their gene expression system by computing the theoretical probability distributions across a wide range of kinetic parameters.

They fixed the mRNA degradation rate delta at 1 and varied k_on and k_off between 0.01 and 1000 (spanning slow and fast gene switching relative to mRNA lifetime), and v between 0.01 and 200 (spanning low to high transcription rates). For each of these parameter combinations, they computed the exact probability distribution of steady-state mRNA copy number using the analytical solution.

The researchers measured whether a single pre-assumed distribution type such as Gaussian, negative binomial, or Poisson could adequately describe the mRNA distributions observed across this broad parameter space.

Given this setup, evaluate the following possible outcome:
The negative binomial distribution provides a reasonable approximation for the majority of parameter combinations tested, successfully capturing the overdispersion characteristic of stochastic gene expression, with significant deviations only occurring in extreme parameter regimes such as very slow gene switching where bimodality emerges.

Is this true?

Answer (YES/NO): NO